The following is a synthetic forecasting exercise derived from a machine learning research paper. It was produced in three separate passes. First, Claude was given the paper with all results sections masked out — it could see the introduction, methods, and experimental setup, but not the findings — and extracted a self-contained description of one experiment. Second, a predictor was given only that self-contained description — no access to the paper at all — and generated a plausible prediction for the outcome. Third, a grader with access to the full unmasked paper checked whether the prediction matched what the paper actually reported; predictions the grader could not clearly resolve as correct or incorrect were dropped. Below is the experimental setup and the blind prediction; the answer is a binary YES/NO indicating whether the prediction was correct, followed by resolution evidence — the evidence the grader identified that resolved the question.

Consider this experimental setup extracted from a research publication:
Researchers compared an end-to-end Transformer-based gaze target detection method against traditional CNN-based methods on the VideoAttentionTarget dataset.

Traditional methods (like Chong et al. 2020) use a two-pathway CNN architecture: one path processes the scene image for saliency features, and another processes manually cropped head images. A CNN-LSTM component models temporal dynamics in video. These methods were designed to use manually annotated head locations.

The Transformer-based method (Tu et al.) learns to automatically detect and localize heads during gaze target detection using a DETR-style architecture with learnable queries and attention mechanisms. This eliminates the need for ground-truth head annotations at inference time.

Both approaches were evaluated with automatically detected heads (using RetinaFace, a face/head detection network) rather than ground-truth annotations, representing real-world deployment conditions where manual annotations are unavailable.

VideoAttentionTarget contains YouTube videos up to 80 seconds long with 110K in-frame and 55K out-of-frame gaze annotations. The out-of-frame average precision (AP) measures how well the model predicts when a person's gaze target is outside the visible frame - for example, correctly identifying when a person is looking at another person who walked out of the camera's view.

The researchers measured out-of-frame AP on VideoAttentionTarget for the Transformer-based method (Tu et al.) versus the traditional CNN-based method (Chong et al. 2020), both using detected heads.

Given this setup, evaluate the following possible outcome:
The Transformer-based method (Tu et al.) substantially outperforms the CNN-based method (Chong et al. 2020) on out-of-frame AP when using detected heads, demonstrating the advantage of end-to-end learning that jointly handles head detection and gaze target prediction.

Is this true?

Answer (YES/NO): NO